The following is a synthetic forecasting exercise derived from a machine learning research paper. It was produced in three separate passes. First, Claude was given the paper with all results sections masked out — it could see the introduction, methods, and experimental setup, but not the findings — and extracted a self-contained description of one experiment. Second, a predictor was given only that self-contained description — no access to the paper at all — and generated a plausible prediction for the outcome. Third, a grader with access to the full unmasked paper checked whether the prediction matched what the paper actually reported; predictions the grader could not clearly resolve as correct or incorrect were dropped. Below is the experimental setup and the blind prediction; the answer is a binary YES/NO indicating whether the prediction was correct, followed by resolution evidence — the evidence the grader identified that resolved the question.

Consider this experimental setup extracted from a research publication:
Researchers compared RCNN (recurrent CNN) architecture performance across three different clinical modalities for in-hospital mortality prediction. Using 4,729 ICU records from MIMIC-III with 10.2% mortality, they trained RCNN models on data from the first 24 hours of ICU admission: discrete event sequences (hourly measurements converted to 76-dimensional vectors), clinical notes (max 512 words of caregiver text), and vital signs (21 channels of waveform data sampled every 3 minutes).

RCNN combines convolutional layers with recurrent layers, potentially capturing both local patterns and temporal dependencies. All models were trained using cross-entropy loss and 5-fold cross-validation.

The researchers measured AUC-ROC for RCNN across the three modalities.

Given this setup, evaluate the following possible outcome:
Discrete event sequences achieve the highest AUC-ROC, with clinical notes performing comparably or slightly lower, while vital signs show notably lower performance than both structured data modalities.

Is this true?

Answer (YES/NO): NO